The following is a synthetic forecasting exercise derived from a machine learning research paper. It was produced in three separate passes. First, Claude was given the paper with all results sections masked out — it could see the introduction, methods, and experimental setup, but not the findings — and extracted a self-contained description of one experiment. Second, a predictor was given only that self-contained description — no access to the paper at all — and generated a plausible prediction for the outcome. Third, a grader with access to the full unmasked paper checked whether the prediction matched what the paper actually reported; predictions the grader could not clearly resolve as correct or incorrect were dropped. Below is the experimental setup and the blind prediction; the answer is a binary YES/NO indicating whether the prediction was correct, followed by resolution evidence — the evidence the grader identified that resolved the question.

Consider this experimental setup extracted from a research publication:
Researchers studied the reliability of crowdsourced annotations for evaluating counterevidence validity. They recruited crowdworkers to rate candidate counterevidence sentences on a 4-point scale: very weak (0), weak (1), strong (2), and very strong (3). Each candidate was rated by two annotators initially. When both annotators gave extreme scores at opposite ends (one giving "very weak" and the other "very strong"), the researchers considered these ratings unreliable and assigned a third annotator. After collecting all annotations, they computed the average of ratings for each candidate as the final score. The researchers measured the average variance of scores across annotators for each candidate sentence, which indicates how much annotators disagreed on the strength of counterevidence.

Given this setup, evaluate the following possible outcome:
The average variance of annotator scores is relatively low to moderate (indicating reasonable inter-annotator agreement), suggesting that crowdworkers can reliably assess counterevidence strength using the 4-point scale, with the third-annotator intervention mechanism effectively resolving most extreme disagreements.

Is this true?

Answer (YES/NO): YES